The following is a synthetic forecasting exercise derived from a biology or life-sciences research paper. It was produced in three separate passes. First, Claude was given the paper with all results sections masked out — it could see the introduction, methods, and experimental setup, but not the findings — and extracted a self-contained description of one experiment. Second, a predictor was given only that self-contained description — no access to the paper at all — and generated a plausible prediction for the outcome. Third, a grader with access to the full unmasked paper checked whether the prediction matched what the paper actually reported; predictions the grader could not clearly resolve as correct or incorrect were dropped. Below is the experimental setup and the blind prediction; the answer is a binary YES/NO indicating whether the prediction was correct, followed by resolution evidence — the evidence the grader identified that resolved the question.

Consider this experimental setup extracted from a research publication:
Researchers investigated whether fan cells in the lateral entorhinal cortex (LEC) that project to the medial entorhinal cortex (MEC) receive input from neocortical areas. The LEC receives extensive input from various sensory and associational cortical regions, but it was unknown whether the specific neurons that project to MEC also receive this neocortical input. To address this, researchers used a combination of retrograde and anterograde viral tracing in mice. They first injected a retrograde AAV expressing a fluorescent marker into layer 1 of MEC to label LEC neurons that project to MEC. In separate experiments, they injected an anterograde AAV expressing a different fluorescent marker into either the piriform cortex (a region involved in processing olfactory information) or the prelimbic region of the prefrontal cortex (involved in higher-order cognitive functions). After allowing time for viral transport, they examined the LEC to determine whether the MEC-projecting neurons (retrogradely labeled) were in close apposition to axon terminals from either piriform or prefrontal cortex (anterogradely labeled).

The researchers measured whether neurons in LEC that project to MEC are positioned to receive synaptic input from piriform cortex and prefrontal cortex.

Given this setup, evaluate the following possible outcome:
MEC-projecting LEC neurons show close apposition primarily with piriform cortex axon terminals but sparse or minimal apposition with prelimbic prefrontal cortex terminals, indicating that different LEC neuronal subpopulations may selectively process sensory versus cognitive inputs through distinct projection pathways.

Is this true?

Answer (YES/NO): NO